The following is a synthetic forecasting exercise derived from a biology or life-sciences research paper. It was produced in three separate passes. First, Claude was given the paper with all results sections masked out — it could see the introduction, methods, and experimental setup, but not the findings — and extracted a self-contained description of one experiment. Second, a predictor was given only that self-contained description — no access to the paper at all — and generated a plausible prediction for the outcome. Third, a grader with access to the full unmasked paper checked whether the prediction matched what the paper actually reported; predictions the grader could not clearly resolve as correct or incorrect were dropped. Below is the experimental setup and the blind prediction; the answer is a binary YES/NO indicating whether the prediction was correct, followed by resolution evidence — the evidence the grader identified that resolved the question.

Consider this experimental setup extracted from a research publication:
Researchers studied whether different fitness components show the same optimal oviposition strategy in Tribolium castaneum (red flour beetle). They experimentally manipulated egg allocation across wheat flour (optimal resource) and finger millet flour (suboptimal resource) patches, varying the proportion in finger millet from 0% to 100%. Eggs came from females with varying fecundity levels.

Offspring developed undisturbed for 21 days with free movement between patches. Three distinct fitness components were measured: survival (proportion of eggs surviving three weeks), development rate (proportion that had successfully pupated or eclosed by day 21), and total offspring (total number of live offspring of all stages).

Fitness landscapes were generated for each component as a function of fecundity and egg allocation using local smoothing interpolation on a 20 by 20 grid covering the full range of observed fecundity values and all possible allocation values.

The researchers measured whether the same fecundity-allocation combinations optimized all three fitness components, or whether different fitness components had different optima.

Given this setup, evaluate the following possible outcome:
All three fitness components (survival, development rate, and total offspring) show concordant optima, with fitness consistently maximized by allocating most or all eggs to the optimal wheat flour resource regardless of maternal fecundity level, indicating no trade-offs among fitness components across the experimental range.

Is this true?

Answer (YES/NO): NO